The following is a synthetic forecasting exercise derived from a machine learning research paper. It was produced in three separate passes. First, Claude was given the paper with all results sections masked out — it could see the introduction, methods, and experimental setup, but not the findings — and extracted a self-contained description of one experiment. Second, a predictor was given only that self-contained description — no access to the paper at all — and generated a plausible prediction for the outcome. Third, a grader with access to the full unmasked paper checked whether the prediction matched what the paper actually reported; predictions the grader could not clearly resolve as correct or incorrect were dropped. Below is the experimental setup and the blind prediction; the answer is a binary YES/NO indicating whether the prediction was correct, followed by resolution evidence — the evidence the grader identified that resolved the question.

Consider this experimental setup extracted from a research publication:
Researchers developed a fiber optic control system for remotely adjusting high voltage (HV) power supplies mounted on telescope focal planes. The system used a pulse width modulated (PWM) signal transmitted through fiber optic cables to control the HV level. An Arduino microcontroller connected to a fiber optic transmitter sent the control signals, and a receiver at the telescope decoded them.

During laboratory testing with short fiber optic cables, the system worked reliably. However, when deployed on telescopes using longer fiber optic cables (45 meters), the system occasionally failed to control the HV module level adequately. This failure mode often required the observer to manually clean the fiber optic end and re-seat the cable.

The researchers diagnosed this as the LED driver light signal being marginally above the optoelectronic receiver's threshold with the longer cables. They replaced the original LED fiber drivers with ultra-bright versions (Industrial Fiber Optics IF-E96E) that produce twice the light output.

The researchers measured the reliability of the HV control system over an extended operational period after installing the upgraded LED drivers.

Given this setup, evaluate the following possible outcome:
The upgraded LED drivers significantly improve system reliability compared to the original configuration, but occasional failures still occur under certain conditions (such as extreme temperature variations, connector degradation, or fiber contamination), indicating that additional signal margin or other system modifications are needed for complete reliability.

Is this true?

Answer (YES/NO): NO